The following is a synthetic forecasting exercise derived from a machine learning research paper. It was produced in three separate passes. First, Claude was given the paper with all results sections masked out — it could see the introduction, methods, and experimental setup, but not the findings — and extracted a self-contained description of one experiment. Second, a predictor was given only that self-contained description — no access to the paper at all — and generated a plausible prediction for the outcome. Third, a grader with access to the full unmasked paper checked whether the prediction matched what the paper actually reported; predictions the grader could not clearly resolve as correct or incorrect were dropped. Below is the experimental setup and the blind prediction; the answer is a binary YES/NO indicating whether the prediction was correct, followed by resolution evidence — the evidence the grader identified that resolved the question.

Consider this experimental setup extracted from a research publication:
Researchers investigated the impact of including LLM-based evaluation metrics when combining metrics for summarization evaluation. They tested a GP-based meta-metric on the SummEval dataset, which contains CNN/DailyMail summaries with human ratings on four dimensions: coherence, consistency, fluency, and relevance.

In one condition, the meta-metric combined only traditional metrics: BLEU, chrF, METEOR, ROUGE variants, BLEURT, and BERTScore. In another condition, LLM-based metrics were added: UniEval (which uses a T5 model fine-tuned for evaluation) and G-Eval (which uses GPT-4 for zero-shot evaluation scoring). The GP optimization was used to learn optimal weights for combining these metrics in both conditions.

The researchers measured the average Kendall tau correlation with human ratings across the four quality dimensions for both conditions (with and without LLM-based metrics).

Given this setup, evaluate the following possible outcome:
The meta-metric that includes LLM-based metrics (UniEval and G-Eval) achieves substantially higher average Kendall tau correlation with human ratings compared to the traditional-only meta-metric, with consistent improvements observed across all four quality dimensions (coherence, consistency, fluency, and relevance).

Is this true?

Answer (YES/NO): YES